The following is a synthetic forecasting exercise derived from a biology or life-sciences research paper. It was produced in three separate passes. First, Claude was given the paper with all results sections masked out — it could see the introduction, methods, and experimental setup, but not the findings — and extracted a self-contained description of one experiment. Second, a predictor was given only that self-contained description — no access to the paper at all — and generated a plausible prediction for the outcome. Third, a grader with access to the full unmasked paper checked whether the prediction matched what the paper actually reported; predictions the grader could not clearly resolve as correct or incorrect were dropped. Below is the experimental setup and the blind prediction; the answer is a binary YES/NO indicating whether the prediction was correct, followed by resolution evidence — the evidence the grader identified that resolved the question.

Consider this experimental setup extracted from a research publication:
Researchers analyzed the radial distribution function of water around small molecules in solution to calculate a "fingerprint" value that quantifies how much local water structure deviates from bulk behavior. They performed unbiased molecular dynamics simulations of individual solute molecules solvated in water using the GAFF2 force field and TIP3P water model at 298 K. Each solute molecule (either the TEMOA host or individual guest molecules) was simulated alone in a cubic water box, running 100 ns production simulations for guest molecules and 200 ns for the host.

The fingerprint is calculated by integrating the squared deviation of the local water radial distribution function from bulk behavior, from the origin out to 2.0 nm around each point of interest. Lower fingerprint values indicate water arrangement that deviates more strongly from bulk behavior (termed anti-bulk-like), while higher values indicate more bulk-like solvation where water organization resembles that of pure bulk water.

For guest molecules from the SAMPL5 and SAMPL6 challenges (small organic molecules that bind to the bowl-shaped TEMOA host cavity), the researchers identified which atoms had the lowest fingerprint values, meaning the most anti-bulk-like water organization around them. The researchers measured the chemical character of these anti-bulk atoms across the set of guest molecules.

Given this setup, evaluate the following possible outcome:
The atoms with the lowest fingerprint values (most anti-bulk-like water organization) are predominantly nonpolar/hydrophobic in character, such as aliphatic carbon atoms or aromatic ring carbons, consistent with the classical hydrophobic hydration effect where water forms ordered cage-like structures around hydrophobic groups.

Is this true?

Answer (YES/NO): NO